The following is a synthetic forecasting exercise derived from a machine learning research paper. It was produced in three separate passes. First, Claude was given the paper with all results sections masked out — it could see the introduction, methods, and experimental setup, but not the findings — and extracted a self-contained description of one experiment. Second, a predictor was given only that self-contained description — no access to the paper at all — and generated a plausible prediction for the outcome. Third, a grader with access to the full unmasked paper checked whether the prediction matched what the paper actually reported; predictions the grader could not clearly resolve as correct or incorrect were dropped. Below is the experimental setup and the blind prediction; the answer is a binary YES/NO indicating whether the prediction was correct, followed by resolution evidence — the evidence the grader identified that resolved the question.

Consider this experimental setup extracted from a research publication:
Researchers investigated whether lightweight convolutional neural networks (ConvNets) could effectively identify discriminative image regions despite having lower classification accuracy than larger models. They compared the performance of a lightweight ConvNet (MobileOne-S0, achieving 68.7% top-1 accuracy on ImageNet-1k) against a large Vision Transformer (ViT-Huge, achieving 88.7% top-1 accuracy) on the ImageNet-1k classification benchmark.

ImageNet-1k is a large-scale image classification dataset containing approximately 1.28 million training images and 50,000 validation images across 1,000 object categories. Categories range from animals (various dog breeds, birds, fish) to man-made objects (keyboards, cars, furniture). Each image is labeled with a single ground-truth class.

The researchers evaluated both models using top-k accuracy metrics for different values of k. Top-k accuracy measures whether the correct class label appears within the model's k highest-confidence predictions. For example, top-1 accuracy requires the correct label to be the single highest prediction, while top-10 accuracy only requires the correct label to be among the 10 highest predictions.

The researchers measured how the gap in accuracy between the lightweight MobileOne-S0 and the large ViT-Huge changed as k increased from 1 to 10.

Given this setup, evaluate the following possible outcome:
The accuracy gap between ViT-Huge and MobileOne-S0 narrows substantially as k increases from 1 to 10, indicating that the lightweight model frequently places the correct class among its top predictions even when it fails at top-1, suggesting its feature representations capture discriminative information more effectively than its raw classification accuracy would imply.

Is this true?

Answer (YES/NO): YES